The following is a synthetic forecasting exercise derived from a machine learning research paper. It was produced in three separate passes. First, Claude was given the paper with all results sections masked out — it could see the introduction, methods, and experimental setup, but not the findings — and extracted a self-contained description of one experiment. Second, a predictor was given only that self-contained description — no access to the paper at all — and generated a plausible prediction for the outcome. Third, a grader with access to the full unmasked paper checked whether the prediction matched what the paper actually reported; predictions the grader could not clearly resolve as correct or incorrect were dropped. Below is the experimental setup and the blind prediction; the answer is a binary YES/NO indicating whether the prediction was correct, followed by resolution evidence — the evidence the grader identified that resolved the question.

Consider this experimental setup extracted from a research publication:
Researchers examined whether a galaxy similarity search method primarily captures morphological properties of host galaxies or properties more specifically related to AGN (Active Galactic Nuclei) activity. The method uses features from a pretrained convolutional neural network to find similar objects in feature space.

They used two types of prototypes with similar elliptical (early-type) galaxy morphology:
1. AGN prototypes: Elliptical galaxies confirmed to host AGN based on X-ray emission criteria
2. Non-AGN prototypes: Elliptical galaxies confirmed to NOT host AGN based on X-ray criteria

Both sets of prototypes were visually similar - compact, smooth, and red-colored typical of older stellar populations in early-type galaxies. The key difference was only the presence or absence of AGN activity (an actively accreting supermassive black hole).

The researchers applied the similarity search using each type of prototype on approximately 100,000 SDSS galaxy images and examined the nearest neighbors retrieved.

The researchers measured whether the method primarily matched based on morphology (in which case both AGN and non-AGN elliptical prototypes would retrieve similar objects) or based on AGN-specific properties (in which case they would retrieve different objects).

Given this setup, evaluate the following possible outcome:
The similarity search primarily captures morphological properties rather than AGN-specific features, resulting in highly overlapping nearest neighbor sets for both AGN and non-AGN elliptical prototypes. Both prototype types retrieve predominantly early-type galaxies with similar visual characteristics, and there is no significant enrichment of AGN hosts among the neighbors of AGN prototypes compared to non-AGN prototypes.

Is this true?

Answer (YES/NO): NO